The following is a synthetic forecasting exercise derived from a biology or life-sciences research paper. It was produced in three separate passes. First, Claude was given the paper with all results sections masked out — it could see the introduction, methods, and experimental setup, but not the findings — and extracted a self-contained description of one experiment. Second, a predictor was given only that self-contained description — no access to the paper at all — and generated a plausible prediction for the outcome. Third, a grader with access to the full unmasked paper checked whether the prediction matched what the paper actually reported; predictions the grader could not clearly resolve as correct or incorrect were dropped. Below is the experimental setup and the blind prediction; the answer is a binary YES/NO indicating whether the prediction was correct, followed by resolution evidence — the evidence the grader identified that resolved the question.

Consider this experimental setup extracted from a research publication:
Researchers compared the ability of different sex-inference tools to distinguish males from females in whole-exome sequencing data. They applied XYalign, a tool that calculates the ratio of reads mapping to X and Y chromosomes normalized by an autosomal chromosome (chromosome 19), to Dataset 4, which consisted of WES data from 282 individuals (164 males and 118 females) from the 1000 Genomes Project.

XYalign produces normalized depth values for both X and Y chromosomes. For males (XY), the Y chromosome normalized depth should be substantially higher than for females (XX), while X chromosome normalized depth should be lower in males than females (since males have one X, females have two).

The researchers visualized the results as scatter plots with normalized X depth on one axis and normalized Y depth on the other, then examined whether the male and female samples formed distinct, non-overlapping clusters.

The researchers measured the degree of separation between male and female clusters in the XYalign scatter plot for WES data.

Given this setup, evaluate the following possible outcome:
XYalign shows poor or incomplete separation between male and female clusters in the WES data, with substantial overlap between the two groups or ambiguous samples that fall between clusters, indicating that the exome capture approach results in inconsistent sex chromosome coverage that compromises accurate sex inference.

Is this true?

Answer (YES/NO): NO